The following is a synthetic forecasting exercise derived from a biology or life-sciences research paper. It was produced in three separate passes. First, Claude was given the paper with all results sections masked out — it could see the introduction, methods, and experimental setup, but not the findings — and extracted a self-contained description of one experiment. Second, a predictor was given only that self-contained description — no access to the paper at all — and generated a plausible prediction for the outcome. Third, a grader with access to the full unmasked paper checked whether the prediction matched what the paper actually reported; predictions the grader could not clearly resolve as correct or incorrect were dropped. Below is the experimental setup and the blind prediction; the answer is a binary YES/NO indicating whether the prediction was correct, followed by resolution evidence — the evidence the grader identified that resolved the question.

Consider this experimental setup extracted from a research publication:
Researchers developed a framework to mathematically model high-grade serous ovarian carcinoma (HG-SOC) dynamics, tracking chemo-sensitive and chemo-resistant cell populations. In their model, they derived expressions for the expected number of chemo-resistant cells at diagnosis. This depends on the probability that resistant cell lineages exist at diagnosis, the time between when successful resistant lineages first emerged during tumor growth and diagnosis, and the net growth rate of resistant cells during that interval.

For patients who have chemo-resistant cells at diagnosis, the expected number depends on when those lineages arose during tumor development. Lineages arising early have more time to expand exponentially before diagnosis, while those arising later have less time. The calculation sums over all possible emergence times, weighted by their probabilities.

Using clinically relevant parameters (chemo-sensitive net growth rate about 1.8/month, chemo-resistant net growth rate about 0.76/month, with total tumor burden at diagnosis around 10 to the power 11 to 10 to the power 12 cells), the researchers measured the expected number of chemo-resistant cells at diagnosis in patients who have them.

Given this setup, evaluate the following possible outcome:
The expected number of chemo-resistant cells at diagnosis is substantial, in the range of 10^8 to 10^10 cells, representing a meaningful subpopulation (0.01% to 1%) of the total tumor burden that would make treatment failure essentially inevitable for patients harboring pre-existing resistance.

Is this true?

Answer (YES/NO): NO